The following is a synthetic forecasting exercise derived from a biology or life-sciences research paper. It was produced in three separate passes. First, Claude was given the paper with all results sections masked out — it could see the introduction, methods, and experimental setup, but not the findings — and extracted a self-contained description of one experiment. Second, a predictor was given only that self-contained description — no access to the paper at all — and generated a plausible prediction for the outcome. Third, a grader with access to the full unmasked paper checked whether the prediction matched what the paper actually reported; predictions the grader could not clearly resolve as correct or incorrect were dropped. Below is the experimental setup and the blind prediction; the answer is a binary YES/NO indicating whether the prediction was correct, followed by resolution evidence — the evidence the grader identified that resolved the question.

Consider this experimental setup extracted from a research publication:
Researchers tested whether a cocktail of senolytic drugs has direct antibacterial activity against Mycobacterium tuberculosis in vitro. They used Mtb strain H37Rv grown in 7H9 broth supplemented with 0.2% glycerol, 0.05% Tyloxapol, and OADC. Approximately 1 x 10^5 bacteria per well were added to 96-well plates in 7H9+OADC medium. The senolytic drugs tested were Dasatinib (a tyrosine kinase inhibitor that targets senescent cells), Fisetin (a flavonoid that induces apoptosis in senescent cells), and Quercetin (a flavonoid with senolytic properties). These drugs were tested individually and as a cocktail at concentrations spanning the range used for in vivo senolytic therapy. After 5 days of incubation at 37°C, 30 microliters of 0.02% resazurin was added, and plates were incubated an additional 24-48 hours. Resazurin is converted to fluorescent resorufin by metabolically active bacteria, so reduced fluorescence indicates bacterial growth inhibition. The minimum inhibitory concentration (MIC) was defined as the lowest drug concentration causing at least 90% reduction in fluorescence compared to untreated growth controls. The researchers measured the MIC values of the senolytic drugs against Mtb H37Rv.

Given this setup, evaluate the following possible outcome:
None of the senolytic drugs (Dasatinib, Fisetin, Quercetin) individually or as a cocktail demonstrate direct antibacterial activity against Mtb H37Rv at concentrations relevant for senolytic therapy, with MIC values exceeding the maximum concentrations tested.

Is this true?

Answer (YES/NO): YES